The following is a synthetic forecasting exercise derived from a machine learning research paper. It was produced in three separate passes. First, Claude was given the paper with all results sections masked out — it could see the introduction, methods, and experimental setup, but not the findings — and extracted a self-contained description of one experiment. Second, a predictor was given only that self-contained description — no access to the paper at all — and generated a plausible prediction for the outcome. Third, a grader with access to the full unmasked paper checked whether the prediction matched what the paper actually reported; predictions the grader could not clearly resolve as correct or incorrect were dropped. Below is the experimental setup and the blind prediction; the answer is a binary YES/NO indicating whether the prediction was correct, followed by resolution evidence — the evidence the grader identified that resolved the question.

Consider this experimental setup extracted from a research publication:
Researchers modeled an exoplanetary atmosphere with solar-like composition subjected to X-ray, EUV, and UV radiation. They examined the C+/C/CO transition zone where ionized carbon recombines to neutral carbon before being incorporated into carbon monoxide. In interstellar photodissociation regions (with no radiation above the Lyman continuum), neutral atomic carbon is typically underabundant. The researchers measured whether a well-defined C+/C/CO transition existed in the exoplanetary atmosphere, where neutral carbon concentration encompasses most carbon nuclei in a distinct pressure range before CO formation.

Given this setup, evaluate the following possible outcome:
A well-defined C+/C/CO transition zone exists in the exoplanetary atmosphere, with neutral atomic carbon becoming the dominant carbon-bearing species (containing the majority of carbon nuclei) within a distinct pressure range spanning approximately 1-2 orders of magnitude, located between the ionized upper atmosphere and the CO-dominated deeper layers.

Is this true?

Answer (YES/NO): NO